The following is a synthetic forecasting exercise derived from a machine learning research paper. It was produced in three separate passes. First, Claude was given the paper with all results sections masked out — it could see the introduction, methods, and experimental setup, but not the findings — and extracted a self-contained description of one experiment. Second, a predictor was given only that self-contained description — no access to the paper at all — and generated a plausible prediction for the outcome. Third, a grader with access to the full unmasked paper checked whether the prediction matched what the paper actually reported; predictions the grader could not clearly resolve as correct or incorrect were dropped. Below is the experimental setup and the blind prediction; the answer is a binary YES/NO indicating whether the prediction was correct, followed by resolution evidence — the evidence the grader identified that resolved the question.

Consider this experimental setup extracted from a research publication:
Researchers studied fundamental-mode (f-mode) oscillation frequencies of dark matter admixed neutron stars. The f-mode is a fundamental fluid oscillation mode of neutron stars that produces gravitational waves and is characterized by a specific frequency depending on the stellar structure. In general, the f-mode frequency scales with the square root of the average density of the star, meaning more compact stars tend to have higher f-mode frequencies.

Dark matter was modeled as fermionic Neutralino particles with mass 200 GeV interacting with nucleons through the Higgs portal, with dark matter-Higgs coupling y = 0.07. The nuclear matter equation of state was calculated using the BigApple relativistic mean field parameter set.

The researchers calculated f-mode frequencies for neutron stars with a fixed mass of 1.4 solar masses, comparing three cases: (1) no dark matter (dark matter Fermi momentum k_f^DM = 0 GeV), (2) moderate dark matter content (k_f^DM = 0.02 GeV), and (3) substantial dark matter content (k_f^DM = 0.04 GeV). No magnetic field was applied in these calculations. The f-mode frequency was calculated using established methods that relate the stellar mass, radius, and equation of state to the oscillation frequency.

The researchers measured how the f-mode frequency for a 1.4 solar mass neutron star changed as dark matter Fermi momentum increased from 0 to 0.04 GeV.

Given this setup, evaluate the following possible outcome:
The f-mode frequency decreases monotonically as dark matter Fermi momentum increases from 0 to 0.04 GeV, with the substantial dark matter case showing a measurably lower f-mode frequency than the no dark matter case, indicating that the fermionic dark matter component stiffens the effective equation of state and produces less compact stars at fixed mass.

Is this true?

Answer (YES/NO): NO